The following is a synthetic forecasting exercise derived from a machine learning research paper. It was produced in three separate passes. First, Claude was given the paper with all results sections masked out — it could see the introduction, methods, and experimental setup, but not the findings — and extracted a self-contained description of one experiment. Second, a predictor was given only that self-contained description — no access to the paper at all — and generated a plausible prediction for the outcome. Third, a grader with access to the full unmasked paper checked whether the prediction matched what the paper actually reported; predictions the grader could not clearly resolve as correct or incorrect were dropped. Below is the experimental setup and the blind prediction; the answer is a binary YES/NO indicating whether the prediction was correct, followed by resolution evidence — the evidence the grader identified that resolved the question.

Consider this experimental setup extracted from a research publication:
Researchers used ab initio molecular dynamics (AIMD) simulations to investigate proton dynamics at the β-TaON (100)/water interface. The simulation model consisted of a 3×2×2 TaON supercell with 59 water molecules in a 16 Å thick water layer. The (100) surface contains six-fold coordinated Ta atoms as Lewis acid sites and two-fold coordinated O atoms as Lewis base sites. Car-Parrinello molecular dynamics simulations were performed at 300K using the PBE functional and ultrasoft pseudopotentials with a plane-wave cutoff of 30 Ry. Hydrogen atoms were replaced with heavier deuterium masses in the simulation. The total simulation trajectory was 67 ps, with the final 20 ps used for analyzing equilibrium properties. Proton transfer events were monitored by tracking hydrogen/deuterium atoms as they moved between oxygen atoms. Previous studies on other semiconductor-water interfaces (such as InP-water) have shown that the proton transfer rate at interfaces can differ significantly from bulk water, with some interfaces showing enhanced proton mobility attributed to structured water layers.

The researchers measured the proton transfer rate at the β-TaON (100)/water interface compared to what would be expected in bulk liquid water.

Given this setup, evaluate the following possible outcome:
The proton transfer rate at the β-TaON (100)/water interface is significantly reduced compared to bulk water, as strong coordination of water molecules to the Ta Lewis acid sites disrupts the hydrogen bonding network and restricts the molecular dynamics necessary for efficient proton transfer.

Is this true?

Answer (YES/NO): NO